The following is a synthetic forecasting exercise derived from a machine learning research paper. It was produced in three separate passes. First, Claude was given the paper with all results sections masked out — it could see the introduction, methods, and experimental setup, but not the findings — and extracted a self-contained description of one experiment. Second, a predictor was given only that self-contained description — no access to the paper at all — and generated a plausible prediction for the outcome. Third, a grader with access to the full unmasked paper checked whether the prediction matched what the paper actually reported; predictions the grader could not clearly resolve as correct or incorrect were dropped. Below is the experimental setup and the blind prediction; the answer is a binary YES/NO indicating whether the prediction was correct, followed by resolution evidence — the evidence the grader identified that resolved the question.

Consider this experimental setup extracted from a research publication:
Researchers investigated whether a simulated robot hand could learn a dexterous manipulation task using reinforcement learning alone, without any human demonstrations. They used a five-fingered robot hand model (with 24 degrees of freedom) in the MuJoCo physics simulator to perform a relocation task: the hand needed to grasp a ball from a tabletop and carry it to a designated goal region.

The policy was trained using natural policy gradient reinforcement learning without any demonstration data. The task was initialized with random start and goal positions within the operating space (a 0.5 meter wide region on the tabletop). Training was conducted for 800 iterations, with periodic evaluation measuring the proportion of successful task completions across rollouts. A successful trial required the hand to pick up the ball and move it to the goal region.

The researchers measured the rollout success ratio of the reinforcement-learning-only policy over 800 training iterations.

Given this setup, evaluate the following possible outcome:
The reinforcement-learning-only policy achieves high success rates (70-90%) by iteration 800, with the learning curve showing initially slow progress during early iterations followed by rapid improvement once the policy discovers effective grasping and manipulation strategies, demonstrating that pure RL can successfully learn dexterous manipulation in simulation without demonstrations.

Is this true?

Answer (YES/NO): NO